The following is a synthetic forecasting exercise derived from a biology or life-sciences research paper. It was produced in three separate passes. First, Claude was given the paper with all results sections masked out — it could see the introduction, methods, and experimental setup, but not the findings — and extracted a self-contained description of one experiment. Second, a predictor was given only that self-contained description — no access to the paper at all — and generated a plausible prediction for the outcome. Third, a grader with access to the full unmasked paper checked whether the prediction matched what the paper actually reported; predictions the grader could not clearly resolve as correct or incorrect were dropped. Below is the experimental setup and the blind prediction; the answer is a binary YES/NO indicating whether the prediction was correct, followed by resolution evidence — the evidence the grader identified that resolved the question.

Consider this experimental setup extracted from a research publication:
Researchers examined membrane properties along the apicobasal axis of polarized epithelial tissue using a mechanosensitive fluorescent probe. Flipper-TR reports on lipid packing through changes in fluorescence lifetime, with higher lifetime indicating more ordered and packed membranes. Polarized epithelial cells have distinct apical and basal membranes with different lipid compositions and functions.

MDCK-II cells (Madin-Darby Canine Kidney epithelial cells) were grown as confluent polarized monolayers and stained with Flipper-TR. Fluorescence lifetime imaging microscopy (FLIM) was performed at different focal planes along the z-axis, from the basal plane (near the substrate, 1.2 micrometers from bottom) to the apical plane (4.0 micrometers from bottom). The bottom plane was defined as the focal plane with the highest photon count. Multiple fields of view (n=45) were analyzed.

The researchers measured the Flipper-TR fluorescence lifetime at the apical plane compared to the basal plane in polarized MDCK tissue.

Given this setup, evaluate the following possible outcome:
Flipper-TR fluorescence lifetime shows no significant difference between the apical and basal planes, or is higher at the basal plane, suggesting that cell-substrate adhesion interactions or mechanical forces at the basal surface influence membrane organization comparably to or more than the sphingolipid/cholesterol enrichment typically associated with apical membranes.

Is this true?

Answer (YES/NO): NO